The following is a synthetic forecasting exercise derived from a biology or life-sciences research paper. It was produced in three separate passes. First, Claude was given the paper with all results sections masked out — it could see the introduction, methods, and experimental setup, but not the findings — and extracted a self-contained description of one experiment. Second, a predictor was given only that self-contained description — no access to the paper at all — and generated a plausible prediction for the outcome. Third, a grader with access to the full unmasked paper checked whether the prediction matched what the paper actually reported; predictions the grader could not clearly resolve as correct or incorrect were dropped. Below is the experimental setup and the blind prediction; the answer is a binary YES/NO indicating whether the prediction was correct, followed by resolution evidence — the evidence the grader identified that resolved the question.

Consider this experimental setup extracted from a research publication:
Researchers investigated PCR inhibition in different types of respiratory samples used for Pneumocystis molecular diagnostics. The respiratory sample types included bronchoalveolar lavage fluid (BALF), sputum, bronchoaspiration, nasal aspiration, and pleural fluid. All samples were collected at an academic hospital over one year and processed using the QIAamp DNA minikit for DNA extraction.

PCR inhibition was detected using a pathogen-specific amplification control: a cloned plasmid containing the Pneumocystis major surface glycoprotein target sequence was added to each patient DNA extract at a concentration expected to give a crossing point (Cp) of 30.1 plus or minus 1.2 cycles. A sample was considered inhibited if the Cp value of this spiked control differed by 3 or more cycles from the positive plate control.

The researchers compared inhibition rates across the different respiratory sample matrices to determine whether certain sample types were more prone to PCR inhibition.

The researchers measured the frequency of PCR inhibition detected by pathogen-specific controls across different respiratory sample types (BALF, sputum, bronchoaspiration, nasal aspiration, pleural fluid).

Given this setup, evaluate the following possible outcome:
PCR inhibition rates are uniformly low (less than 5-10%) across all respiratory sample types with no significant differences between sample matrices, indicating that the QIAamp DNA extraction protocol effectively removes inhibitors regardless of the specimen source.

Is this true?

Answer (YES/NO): NO